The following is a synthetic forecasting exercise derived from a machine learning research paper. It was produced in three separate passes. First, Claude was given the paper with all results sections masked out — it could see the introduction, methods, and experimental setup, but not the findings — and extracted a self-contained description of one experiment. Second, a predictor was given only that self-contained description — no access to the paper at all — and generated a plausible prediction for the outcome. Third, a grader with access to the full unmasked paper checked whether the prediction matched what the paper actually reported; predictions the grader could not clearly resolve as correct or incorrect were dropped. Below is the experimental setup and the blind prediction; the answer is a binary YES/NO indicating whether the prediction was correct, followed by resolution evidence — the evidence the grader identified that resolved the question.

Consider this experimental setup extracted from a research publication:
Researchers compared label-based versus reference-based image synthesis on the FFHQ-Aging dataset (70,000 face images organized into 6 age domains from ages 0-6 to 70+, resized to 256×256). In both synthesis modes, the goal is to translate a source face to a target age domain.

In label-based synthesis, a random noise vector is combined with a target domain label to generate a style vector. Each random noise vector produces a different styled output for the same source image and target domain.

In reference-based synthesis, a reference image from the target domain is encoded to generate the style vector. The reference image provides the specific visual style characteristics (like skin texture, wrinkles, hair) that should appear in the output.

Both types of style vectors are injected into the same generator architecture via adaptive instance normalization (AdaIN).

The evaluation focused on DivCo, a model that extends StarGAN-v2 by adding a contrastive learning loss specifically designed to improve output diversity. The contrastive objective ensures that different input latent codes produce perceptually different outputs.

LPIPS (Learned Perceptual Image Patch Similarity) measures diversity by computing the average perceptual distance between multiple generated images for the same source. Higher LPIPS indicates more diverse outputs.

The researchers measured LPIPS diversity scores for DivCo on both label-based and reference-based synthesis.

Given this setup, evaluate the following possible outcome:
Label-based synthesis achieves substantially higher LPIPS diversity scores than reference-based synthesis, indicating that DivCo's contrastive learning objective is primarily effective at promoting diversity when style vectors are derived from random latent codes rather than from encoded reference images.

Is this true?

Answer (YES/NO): YES